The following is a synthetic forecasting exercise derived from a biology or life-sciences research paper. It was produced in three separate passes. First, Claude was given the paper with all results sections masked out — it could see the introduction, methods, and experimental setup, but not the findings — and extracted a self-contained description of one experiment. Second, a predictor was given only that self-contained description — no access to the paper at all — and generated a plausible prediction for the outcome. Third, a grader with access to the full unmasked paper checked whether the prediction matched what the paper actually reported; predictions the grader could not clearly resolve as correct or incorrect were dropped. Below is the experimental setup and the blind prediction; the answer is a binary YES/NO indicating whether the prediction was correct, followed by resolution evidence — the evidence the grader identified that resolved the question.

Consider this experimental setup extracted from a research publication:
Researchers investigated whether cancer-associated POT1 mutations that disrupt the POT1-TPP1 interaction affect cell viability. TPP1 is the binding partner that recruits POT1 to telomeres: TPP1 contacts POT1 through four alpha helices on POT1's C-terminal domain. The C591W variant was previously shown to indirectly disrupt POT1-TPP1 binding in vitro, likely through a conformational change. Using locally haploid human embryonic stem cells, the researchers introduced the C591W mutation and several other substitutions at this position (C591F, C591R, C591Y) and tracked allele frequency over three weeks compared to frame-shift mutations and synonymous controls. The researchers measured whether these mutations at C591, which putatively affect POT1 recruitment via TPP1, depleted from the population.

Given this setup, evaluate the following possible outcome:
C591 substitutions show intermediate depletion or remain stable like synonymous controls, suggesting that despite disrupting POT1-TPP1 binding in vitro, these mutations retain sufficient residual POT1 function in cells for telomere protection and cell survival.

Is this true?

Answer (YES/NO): YES